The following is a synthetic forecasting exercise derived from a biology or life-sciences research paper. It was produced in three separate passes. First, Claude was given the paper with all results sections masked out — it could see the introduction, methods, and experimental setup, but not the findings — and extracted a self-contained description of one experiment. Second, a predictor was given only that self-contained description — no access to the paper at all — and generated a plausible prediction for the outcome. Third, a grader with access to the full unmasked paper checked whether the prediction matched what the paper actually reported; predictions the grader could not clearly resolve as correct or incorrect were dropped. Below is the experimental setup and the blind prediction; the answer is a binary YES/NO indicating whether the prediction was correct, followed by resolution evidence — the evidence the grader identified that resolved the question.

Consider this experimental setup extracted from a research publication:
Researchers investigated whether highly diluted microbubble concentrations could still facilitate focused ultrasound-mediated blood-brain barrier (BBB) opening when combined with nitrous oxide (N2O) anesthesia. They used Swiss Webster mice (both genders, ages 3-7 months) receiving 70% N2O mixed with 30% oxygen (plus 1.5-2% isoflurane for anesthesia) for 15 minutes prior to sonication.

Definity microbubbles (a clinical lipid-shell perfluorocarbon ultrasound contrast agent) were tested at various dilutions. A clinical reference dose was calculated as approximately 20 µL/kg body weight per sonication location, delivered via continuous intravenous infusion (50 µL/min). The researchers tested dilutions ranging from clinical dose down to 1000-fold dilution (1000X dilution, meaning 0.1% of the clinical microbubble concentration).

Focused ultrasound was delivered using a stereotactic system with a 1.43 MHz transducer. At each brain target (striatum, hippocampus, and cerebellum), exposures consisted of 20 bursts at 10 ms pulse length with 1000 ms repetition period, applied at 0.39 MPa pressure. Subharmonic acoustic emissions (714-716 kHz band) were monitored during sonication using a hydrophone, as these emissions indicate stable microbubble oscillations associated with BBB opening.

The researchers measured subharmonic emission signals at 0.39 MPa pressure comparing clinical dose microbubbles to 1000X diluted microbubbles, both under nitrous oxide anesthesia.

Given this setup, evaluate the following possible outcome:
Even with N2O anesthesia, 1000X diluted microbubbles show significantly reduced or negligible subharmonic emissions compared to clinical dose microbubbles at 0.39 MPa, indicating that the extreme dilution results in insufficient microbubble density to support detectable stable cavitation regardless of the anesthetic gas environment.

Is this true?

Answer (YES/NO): NO